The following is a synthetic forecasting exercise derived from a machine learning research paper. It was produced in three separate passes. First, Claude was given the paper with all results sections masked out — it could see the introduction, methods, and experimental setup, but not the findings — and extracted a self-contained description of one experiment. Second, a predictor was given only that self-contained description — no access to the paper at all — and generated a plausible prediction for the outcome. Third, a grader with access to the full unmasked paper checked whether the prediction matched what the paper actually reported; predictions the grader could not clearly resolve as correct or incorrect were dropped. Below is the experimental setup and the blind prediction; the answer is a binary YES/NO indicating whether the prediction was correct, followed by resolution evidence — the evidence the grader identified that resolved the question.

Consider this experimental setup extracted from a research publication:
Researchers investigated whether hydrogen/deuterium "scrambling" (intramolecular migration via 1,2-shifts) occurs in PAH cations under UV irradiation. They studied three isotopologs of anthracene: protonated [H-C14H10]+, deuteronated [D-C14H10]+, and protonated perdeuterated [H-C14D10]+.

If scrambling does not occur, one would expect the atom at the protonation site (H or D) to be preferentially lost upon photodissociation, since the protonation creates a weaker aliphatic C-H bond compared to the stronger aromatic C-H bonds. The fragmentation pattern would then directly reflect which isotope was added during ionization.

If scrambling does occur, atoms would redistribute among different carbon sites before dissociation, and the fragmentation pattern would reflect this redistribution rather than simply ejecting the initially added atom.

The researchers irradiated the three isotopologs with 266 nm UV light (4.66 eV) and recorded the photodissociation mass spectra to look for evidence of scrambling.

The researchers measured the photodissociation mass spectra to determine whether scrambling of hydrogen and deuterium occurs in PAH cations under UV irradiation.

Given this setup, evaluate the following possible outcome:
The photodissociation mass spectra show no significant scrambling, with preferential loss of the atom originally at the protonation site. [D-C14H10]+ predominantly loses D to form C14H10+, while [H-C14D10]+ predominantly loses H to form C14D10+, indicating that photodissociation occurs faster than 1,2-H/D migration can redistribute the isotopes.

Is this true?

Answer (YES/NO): NO